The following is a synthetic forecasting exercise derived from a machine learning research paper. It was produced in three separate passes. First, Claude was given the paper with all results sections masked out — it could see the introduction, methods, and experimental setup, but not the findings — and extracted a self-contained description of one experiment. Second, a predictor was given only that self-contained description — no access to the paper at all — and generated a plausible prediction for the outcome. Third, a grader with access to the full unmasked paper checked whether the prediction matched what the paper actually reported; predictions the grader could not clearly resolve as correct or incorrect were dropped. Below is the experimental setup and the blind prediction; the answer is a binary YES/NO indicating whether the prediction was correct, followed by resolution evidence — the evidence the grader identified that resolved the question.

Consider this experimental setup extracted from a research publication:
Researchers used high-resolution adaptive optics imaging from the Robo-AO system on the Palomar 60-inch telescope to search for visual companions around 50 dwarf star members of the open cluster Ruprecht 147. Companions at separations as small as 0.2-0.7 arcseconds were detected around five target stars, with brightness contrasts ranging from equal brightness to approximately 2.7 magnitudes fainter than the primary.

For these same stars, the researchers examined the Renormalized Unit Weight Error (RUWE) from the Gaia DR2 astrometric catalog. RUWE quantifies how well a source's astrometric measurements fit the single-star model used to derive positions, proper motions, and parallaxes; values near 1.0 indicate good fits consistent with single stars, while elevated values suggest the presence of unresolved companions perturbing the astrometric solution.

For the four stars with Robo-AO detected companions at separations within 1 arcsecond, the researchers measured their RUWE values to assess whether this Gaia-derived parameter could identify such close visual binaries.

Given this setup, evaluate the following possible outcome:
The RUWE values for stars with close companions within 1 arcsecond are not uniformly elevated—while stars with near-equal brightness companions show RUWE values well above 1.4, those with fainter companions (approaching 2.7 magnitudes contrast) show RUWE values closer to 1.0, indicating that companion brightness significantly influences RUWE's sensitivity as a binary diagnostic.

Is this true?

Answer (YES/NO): NO